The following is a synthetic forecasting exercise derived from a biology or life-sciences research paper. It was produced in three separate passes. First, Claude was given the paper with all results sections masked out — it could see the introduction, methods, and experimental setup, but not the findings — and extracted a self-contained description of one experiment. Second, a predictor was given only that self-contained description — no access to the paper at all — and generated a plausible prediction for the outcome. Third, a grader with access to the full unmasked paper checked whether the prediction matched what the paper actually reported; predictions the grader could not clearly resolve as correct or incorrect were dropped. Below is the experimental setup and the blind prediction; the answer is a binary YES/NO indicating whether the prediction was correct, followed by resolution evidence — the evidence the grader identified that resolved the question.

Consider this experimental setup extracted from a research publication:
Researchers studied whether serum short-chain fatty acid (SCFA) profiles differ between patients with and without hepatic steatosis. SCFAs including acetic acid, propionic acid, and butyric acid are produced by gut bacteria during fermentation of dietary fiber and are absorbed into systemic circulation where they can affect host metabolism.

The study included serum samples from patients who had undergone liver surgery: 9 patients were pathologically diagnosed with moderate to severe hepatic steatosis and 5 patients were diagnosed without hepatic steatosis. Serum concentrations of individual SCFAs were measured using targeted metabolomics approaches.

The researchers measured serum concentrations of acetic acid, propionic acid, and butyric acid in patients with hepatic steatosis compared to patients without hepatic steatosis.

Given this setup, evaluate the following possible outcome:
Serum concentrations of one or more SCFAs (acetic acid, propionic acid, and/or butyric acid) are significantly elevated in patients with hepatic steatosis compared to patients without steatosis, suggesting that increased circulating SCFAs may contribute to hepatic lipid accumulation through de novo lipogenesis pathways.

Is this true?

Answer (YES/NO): NO